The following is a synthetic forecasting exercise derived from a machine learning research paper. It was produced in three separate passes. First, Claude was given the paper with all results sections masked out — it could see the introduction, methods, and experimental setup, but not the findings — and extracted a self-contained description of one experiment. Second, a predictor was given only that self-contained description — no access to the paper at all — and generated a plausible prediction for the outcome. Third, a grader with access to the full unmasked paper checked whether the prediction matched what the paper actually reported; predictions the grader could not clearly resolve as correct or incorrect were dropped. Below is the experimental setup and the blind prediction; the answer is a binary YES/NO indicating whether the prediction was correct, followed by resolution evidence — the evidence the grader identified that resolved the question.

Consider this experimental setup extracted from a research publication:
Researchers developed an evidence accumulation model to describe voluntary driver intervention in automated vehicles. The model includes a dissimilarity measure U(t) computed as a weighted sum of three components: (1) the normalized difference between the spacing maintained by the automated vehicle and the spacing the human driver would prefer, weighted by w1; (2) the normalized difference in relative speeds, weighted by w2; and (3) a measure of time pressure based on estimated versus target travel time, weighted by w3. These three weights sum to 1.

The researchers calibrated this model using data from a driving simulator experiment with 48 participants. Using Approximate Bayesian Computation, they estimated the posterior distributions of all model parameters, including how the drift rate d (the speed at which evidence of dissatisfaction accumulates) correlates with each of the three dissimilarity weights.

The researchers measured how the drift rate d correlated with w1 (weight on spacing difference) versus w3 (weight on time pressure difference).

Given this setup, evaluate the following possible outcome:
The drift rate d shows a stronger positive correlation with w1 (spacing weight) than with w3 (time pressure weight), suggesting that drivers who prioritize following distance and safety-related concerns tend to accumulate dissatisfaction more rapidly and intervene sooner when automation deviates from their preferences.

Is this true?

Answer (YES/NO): NO